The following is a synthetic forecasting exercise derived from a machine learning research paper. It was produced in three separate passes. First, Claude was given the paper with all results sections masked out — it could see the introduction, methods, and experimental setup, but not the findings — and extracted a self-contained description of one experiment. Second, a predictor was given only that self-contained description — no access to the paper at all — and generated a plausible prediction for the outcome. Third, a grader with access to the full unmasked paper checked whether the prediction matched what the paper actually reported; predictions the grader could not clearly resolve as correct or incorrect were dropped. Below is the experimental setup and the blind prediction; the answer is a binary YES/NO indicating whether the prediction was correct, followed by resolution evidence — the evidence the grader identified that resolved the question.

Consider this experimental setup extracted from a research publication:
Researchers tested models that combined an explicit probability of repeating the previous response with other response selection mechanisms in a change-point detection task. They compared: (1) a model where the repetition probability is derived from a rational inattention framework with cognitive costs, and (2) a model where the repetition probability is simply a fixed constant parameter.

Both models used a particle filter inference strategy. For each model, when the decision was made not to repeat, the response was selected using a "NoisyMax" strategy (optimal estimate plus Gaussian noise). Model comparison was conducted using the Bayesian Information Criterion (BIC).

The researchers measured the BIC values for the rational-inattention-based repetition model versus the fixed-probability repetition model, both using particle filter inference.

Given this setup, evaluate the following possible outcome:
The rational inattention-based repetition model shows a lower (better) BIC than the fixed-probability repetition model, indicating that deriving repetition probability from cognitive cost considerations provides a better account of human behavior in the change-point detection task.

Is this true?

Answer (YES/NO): NO